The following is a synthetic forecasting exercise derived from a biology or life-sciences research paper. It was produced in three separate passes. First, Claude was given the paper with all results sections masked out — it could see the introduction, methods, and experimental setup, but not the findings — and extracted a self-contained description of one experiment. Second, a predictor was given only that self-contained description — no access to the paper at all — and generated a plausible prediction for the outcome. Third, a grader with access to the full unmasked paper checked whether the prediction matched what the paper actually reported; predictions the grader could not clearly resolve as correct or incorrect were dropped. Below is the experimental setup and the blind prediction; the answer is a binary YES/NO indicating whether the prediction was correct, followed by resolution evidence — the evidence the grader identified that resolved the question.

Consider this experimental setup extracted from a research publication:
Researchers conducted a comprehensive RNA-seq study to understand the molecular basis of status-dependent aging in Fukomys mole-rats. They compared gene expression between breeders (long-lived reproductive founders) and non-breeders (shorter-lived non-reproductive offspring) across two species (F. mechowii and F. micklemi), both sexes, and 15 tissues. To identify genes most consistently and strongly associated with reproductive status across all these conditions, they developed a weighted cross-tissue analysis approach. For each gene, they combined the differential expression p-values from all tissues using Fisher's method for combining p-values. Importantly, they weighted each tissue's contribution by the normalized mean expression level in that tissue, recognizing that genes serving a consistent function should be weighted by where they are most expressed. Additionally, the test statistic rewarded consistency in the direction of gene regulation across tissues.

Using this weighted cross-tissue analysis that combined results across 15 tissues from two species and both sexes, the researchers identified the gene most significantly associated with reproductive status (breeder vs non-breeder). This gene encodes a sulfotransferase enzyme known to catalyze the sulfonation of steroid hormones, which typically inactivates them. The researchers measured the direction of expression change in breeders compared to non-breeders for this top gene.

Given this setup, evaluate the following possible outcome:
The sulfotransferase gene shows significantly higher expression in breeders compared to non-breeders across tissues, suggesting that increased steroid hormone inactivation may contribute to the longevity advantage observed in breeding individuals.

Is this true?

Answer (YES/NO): NO